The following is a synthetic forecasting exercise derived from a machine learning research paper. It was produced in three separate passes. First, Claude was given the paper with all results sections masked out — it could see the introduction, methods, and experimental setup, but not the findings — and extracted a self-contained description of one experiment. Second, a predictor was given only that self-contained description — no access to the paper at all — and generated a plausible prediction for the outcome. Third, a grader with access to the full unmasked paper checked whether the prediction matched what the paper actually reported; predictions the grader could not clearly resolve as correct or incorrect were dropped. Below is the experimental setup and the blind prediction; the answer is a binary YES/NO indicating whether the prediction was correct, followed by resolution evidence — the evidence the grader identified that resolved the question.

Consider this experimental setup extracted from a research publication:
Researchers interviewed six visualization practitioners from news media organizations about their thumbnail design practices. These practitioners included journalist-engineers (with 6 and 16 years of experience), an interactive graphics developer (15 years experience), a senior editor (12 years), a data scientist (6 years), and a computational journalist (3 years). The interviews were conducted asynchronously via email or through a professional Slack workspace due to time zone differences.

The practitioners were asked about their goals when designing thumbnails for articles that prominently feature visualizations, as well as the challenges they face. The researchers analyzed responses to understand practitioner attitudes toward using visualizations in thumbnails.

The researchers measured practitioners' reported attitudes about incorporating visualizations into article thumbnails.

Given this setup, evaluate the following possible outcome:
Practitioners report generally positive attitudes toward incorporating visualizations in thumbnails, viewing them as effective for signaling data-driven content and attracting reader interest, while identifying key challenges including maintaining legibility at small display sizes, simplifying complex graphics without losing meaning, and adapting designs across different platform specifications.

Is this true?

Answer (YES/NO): NO